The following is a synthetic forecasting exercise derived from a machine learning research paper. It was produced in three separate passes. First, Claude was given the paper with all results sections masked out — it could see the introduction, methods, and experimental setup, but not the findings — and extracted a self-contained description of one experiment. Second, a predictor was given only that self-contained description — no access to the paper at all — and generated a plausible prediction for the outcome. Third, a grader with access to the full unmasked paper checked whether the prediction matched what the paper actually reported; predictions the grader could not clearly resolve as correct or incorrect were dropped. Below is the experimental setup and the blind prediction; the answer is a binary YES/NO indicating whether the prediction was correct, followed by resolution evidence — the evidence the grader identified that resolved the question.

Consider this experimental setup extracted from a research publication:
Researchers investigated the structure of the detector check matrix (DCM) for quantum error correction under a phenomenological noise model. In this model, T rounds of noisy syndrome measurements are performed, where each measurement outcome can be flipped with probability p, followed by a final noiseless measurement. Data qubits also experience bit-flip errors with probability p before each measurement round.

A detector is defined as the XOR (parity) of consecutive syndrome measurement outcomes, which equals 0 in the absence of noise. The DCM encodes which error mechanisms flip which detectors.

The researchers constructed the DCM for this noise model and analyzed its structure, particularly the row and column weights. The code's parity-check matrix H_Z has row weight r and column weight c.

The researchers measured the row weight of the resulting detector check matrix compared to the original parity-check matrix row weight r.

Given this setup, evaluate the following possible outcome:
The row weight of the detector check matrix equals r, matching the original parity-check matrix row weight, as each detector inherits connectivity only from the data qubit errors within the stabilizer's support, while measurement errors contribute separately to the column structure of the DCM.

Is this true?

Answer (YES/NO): NO